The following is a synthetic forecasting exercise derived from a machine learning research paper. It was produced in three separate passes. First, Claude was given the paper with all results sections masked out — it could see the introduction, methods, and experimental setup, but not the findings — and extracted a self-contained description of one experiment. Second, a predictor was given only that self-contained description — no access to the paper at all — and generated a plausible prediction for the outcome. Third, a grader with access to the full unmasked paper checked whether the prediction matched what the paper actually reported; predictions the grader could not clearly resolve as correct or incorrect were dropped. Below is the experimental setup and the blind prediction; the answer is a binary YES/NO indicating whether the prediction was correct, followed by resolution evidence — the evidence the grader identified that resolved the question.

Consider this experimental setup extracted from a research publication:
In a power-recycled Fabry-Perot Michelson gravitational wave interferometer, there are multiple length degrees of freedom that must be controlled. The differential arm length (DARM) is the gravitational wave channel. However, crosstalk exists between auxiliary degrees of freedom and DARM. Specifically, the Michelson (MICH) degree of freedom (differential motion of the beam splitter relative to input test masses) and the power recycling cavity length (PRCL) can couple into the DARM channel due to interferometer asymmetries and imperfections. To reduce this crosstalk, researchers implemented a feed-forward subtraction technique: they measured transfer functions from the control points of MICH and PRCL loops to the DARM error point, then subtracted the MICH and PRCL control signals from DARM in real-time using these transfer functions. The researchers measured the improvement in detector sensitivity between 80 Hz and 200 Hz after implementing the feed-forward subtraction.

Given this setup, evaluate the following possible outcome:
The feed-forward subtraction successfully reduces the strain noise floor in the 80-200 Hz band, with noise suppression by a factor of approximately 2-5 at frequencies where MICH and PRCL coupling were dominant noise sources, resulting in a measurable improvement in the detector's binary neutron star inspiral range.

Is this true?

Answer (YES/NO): NO